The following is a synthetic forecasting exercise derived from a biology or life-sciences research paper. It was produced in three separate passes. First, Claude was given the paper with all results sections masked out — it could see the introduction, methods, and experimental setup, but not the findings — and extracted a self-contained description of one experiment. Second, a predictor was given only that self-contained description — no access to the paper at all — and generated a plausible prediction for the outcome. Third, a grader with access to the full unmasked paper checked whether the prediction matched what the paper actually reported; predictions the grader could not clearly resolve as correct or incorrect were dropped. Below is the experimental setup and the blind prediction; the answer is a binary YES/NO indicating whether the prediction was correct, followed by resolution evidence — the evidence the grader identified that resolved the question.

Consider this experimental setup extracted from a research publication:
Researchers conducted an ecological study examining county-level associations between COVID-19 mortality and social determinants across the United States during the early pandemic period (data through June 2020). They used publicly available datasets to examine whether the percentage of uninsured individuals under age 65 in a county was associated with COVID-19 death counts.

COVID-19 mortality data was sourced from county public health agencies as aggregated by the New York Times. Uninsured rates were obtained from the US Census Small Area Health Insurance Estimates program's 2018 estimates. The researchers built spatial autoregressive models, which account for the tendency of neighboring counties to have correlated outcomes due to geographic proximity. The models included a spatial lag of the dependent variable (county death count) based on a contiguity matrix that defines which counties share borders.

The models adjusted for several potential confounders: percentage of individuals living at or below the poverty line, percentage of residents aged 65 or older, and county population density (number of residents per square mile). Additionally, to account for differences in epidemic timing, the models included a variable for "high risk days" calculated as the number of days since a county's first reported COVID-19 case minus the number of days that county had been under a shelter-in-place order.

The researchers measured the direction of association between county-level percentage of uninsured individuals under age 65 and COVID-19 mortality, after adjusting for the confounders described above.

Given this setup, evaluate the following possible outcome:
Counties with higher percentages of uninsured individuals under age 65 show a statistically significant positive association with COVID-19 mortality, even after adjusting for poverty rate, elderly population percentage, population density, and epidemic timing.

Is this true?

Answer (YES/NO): NO